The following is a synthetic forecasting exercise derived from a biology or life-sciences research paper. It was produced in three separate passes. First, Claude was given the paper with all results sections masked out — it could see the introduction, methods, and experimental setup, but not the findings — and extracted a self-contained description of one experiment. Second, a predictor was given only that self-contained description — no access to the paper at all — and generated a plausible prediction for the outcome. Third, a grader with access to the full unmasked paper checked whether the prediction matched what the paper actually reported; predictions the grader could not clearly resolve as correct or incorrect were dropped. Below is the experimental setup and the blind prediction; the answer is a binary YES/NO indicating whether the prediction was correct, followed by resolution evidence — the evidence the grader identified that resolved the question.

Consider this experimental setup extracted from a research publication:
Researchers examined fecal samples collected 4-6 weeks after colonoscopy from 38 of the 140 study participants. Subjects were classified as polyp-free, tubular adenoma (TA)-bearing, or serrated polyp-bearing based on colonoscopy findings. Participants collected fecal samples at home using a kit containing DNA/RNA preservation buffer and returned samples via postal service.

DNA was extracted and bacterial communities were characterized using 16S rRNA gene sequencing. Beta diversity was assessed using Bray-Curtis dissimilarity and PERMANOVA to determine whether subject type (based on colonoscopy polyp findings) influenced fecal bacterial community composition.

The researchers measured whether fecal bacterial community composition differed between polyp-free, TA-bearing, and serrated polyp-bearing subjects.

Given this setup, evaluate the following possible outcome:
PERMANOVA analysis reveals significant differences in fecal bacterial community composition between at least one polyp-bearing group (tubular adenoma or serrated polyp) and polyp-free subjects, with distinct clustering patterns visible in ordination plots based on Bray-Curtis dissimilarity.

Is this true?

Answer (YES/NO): NO